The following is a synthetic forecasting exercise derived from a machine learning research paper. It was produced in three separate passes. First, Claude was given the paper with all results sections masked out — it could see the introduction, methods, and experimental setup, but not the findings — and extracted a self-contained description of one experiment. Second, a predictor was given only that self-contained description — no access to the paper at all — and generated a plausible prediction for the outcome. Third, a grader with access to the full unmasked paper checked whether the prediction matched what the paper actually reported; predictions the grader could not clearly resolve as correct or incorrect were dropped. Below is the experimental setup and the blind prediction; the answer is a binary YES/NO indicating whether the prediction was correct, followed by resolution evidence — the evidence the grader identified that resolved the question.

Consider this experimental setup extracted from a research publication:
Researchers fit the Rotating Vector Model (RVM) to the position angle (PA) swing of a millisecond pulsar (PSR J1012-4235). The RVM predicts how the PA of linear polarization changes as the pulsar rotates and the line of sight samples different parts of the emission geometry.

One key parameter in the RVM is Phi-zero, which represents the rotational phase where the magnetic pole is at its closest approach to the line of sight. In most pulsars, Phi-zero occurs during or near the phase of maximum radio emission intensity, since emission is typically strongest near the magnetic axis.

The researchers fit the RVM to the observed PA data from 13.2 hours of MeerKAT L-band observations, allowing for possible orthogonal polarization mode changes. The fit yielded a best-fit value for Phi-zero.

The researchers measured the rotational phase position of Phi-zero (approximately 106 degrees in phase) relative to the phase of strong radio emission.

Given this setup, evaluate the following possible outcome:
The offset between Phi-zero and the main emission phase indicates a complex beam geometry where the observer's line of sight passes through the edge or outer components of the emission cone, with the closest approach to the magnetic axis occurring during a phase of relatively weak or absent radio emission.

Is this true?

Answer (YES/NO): YES